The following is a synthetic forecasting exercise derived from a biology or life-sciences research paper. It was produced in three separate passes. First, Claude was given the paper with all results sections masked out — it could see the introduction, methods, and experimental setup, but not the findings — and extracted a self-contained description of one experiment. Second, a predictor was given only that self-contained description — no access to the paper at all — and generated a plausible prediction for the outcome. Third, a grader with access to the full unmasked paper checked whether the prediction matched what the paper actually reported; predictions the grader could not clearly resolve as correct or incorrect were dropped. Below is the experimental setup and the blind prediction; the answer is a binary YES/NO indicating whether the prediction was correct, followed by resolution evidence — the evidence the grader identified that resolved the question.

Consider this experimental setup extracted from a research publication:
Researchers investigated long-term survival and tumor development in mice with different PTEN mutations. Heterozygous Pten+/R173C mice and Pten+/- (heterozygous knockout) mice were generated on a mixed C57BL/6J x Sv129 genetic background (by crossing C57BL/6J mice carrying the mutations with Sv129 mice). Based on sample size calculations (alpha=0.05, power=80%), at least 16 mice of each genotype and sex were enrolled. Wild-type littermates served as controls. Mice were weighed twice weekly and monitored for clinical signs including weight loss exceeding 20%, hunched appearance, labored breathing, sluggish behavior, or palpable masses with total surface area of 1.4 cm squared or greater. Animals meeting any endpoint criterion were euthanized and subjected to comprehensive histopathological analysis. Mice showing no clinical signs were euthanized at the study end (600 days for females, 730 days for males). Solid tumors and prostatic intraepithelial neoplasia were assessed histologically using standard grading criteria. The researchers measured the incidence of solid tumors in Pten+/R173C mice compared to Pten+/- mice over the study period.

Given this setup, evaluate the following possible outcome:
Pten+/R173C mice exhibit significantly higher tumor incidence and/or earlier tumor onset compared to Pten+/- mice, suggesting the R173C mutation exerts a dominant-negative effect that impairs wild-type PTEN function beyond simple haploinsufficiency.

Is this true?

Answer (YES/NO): NO